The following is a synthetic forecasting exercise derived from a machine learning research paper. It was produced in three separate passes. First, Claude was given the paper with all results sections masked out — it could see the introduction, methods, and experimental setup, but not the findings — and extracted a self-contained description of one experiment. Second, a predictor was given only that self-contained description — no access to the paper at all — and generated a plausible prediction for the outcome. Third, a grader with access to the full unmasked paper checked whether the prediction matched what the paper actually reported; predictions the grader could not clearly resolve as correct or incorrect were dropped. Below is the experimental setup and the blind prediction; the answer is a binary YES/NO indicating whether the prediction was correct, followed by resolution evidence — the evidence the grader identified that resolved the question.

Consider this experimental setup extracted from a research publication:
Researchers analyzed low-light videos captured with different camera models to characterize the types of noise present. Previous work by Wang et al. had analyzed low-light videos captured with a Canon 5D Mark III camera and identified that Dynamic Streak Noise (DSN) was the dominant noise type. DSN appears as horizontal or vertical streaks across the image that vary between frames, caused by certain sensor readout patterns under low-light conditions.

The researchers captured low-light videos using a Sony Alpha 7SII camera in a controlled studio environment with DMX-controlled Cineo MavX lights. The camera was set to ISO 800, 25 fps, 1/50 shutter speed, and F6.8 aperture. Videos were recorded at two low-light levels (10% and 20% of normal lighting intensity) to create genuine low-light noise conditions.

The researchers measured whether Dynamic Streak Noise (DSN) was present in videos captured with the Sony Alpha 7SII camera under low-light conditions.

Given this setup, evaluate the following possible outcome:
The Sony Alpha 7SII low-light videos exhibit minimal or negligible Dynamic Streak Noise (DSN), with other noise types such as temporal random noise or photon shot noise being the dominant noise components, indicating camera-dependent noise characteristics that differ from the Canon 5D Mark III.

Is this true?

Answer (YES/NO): YES